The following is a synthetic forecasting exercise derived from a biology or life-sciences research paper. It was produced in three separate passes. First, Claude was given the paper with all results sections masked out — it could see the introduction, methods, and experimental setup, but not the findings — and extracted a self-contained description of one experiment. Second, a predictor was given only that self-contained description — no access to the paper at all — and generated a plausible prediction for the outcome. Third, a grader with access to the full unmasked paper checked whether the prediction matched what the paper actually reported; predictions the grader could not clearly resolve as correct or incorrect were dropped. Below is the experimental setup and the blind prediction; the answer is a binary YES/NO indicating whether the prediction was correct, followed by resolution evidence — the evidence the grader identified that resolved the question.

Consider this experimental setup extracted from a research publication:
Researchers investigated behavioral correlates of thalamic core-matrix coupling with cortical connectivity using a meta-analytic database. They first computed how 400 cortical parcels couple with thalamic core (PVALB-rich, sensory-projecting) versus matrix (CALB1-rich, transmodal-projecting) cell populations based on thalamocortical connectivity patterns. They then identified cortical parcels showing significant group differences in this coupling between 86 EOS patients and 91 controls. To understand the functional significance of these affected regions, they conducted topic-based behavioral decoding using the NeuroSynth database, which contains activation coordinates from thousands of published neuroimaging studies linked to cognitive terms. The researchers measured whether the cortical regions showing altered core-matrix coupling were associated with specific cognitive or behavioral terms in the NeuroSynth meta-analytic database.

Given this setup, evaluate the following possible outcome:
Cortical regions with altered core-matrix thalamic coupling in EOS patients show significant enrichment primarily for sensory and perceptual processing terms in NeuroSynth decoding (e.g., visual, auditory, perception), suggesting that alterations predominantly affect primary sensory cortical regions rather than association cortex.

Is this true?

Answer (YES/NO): NO